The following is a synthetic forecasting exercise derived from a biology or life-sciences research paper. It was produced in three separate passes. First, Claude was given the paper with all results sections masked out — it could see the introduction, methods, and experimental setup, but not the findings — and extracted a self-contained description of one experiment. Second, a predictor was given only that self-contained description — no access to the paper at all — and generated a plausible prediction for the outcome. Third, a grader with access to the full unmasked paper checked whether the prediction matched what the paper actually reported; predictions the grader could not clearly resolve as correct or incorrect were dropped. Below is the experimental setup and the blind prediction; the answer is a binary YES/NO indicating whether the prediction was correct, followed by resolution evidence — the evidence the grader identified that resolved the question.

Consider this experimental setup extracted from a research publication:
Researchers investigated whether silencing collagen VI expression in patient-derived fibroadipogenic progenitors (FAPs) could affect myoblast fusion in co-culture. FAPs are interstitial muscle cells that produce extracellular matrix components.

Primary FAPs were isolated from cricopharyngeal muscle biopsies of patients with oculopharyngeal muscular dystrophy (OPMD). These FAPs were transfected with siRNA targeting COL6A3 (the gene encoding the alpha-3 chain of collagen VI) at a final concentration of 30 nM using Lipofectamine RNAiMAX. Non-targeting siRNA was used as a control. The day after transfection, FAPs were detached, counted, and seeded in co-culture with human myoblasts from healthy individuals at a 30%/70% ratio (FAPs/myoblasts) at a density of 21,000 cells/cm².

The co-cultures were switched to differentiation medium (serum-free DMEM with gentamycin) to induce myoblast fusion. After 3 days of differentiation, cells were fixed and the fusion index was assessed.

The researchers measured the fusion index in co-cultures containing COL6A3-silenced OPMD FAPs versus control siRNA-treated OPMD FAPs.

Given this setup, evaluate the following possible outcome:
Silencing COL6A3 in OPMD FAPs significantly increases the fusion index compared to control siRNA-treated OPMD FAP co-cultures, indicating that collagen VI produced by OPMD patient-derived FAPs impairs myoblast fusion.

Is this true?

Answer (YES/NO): YES